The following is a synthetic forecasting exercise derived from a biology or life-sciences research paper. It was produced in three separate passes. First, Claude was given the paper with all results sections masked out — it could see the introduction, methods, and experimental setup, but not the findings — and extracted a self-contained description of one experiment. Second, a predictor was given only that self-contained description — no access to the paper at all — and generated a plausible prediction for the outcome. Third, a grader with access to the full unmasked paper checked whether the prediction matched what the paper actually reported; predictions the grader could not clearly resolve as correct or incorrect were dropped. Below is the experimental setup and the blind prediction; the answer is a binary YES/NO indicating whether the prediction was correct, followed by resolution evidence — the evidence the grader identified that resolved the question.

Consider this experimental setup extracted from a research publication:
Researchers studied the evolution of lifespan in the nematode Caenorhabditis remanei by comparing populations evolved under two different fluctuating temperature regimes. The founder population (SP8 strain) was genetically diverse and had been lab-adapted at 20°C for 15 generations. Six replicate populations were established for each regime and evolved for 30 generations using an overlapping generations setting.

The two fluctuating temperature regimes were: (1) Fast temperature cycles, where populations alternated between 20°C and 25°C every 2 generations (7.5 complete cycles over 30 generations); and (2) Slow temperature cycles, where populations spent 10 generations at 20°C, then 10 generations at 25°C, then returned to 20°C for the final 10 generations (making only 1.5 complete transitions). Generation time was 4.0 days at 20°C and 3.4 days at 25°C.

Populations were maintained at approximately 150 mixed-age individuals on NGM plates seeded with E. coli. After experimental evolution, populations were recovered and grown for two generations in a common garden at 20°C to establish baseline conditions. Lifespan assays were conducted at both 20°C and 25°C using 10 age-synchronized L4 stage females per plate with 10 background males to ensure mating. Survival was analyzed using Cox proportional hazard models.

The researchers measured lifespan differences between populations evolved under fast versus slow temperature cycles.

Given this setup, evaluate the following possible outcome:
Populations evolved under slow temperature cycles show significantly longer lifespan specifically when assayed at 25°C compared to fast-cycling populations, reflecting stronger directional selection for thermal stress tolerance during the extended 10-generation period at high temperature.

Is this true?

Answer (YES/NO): NO